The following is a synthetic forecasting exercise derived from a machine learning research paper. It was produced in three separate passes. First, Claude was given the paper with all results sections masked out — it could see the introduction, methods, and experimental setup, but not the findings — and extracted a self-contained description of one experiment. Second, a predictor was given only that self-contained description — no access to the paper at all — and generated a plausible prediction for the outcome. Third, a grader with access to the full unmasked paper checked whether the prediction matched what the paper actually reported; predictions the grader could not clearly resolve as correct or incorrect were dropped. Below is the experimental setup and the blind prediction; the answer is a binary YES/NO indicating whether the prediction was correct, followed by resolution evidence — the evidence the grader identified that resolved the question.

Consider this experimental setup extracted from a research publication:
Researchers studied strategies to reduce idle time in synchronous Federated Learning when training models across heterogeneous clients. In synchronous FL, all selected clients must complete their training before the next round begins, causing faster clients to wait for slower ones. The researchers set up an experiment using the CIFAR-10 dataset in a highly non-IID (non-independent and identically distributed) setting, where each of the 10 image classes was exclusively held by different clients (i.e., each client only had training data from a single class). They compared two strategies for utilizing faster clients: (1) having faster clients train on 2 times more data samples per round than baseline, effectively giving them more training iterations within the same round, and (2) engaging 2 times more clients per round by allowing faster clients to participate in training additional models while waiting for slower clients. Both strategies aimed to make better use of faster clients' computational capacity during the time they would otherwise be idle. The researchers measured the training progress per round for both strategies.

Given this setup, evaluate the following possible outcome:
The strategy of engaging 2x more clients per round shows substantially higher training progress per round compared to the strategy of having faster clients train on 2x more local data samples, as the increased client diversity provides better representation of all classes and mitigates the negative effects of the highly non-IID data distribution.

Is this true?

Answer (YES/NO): YES